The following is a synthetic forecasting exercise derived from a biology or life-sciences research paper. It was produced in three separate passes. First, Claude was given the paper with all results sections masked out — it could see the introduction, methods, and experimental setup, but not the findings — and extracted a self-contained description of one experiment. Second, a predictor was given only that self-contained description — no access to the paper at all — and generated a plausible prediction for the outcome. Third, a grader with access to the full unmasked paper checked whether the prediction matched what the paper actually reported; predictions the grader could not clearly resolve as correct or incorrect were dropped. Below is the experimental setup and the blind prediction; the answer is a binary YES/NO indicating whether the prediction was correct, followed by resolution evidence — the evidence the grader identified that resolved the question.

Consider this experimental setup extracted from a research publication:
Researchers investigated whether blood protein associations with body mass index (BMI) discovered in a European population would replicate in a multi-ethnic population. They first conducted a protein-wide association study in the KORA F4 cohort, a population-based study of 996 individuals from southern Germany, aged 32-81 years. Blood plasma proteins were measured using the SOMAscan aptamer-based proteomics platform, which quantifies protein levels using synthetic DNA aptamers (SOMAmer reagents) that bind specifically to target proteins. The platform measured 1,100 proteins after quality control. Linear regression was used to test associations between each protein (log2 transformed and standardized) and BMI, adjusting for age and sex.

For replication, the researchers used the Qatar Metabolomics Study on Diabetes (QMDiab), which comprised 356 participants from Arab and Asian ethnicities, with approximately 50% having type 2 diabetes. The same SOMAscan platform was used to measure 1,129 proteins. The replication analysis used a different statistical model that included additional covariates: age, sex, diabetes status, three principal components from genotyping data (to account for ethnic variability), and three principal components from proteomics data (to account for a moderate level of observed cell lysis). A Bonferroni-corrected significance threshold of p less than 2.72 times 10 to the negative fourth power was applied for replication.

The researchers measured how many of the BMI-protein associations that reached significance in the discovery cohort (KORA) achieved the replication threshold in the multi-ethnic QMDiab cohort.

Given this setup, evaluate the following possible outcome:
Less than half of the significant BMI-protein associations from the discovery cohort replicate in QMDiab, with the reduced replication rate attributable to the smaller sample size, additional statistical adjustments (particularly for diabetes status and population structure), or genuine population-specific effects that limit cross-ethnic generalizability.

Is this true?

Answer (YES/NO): YES